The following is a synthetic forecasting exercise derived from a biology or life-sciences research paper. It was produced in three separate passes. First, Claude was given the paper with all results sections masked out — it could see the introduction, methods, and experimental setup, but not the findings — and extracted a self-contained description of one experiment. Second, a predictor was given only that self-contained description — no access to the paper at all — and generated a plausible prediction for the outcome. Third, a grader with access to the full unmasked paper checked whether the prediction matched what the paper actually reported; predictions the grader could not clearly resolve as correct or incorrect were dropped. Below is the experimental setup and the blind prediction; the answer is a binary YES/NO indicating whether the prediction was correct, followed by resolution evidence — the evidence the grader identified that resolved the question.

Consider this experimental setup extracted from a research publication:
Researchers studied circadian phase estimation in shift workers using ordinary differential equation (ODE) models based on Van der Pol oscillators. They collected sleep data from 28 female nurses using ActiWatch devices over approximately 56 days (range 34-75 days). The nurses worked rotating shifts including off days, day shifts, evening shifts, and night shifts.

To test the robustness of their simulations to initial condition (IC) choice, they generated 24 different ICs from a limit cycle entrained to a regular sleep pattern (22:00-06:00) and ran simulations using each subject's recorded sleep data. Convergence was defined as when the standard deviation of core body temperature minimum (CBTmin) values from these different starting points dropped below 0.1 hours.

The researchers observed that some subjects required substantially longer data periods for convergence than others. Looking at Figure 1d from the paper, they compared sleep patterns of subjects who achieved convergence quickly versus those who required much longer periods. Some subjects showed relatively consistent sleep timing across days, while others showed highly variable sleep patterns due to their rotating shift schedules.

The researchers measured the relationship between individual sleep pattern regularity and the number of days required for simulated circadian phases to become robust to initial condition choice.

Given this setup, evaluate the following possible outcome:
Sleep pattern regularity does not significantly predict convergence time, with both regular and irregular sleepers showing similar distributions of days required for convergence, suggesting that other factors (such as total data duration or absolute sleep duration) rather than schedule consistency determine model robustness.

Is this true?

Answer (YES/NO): NO